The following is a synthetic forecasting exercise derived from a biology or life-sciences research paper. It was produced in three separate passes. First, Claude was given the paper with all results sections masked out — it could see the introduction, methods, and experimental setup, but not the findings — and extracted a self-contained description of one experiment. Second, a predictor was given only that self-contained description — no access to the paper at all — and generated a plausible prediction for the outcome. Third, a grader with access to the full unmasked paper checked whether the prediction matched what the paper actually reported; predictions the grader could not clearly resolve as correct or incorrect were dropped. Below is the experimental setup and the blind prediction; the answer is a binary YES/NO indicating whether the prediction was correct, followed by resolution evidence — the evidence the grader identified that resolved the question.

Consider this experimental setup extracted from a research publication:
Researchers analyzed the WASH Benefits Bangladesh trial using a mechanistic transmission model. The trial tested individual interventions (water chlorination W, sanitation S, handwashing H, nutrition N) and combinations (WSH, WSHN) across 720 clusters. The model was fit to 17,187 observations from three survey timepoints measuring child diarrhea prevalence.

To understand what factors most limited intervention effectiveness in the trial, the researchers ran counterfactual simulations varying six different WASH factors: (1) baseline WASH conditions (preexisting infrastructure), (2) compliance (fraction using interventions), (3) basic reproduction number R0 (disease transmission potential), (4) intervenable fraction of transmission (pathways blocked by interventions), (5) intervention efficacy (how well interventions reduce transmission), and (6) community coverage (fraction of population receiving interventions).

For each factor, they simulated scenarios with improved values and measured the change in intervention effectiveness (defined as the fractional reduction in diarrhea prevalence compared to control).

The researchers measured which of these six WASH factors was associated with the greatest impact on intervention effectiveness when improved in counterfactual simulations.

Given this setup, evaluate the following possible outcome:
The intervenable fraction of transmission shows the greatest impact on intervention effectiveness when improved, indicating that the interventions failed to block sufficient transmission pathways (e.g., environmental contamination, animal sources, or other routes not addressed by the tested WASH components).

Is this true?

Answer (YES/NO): NO